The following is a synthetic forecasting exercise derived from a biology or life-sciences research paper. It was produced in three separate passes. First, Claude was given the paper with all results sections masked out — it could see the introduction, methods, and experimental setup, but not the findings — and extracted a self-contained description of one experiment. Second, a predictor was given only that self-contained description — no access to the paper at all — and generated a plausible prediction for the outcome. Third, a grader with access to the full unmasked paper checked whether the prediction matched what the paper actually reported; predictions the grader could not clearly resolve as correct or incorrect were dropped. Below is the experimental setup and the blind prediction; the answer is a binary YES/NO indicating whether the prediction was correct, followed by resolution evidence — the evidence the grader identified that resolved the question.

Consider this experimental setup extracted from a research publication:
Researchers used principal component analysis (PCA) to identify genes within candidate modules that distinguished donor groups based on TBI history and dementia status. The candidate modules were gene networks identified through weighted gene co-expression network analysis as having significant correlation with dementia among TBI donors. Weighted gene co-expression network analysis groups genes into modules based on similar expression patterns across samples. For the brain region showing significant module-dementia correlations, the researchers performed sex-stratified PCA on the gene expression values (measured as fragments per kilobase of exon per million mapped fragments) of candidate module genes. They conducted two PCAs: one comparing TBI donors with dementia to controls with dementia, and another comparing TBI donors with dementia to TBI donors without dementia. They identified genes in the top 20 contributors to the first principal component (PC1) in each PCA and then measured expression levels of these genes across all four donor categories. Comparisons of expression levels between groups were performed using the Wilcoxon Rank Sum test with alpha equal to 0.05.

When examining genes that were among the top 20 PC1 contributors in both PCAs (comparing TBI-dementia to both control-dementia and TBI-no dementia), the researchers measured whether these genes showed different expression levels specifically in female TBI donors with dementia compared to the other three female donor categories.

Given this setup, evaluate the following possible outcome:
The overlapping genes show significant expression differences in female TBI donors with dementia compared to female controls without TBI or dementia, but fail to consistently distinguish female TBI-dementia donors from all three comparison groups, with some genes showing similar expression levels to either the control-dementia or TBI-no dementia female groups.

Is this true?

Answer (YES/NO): NO